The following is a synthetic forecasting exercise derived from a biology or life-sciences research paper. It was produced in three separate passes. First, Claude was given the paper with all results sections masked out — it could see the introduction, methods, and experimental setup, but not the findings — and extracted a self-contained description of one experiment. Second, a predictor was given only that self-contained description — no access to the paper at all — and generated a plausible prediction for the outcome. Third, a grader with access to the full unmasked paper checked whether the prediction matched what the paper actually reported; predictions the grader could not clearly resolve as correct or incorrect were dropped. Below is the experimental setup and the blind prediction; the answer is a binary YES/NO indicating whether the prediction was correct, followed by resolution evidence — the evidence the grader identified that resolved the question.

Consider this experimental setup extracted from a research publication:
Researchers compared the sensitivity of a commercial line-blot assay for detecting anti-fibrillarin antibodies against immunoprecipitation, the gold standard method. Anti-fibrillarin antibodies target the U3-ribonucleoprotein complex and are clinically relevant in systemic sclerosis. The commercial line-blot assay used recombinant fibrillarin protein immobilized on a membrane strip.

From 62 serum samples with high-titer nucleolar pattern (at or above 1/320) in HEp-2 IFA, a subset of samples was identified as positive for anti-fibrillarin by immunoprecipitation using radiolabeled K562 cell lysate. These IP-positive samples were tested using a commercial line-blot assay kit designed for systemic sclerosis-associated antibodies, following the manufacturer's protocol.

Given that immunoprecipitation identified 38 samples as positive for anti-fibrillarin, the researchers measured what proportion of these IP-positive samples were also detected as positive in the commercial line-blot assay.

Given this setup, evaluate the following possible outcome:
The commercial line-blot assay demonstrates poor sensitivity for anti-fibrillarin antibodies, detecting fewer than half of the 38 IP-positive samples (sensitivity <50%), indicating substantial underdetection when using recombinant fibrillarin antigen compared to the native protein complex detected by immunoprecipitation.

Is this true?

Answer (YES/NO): YES